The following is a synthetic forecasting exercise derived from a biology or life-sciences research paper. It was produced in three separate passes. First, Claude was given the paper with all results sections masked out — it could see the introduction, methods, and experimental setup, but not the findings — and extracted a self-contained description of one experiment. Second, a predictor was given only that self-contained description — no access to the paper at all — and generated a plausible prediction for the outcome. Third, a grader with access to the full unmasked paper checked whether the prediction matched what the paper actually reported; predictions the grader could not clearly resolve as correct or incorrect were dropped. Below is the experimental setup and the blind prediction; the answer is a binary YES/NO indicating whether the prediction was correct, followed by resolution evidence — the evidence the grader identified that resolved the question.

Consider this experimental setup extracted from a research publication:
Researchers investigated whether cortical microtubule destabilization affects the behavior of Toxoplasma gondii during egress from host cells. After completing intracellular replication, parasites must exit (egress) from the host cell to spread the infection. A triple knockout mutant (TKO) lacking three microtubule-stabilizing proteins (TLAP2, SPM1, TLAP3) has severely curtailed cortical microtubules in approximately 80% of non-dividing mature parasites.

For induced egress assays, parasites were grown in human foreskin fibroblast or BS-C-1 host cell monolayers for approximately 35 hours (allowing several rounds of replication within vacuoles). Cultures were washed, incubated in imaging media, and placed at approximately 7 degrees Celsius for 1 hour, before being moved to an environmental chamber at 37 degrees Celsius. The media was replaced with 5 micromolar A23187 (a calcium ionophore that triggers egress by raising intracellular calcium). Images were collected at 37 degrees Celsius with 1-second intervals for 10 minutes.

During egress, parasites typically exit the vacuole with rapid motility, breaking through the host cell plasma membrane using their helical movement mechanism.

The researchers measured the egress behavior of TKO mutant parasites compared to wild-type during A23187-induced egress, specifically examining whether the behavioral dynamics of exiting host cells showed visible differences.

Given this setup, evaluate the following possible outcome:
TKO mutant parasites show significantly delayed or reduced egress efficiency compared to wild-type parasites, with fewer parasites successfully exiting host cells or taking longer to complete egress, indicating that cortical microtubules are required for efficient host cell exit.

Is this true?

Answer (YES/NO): NO